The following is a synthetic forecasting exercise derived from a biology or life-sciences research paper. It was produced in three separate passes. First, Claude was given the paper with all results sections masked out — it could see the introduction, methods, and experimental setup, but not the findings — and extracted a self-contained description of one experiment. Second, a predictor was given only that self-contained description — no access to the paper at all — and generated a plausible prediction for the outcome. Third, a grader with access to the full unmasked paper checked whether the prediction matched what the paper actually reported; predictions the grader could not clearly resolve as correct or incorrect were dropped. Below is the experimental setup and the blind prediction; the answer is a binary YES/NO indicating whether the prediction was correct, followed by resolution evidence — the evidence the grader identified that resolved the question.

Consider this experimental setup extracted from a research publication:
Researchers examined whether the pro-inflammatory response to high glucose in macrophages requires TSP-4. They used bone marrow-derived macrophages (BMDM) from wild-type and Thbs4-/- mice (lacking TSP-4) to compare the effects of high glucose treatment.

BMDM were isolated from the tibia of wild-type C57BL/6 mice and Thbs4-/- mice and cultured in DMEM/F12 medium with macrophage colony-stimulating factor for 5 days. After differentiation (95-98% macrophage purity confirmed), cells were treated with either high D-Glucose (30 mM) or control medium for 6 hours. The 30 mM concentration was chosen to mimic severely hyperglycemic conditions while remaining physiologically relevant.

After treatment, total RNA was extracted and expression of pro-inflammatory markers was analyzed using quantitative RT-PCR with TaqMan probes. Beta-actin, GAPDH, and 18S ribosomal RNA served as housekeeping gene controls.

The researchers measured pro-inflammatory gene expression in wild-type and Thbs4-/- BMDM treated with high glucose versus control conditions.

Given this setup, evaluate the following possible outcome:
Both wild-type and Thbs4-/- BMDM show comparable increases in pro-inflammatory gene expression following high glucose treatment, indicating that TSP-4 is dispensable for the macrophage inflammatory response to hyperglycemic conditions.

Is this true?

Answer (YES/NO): NO